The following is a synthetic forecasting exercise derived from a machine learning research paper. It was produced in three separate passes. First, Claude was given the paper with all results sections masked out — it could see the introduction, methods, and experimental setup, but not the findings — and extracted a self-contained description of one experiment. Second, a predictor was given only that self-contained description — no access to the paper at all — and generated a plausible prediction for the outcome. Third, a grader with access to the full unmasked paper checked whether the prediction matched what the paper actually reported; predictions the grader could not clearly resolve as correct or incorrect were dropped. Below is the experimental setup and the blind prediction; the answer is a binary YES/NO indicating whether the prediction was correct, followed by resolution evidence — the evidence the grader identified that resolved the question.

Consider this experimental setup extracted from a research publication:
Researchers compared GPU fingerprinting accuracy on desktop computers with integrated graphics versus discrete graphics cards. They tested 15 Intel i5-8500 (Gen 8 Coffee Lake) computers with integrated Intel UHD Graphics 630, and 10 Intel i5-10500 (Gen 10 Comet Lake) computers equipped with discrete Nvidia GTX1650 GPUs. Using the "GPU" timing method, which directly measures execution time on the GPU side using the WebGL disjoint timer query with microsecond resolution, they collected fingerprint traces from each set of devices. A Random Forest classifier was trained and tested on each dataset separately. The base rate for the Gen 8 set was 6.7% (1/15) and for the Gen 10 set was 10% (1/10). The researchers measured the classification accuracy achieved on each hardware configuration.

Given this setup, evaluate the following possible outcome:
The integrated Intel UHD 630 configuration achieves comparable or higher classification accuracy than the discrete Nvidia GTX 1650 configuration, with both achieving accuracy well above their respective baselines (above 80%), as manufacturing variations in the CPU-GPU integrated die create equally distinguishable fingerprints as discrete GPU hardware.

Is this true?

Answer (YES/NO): NO